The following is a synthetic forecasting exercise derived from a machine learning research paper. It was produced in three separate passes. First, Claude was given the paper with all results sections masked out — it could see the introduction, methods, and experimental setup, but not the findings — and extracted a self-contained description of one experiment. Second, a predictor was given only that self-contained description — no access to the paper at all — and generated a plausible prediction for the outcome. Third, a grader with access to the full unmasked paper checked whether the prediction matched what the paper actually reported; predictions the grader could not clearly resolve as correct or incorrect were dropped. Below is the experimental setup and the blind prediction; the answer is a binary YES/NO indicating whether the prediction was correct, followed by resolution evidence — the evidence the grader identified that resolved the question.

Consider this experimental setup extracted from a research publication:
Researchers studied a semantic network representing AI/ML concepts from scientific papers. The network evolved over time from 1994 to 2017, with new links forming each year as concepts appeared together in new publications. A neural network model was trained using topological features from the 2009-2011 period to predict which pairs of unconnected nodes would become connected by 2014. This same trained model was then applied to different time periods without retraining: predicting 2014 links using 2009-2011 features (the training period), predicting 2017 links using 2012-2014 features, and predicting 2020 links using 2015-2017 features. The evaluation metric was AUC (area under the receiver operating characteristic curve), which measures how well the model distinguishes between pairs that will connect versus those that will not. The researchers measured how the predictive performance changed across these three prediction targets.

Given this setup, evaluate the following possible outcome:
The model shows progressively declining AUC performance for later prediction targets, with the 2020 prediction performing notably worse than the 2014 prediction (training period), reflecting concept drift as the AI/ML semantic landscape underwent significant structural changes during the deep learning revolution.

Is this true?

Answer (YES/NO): NO